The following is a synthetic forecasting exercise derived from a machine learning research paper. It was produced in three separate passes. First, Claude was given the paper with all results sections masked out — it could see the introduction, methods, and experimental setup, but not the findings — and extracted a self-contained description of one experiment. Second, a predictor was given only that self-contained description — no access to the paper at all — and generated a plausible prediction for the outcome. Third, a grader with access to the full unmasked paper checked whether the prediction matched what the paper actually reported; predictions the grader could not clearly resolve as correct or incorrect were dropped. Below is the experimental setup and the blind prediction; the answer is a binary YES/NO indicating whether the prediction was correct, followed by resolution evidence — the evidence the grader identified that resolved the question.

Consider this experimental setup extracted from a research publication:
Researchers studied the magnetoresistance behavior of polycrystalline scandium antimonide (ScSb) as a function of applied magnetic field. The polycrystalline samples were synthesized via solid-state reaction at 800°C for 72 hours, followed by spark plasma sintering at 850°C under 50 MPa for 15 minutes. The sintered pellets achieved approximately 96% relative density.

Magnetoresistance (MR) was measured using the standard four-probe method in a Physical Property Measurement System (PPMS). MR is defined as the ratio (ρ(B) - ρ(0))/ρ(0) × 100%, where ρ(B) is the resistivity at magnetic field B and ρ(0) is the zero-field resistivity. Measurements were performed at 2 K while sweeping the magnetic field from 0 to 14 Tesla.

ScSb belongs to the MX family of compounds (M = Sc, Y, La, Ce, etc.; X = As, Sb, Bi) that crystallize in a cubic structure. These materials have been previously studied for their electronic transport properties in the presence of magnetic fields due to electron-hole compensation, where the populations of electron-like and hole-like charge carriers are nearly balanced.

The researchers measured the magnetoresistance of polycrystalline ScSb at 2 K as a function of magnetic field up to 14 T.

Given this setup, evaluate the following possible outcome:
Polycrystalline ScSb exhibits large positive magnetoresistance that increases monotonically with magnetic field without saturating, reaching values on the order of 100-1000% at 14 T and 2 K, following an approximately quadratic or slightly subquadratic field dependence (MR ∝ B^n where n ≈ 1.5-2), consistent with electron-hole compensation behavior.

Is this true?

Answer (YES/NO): YES